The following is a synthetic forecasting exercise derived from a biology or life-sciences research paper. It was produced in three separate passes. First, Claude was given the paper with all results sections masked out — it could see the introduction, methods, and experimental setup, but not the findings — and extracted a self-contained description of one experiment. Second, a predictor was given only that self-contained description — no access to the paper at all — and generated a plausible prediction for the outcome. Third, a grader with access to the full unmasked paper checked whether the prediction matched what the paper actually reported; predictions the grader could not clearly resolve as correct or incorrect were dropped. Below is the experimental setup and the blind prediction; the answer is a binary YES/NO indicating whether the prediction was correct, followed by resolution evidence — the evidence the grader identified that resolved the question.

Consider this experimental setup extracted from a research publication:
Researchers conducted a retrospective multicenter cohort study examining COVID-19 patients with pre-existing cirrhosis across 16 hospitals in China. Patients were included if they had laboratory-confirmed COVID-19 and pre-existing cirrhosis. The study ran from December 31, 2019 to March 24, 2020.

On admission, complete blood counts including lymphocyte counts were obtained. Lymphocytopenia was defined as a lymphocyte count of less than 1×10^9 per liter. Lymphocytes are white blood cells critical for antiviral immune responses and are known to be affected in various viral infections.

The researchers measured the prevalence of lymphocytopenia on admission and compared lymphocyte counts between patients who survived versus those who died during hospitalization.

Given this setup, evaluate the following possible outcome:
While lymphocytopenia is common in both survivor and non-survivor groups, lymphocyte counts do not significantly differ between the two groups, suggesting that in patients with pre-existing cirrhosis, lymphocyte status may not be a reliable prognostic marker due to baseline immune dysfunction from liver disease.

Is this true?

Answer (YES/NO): NO